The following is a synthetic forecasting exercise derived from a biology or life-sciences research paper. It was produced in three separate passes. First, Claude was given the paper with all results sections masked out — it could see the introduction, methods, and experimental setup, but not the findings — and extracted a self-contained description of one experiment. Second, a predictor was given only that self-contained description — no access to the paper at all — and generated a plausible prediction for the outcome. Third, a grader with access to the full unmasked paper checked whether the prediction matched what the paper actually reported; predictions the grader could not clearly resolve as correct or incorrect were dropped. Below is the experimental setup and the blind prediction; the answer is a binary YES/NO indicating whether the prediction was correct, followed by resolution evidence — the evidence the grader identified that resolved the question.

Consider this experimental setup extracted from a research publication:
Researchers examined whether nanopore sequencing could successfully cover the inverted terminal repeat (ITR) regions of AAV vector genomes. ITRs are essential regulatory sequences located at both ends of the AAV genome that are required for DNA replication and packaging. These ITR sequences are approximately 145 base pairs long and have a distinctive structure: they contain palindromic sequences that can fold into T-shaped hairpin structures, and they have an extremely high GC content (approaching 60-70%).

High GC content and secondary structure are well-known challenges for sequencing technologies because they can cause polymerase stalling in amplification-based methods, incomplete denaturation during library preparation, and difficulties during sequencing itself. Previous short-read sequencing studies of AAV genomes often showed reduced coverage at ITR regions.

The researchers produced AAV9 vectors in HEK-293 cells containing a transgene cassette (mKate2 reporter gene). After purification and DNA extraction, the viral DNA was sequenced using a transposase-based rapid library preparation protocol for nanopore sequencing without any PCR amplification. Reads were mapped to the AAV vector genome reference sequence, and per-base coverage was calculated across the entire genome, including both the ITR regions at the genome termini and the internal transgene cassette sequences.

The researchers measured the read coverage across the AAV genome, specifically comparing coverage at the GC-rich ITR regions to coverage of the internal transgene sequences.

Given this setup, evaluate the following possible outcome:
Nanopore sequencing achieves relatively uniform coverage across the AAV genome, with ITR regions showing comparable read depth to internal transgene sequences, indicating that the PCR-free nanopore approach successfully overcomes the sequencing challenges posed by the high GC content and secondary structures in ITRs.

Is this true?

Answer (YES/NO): NO